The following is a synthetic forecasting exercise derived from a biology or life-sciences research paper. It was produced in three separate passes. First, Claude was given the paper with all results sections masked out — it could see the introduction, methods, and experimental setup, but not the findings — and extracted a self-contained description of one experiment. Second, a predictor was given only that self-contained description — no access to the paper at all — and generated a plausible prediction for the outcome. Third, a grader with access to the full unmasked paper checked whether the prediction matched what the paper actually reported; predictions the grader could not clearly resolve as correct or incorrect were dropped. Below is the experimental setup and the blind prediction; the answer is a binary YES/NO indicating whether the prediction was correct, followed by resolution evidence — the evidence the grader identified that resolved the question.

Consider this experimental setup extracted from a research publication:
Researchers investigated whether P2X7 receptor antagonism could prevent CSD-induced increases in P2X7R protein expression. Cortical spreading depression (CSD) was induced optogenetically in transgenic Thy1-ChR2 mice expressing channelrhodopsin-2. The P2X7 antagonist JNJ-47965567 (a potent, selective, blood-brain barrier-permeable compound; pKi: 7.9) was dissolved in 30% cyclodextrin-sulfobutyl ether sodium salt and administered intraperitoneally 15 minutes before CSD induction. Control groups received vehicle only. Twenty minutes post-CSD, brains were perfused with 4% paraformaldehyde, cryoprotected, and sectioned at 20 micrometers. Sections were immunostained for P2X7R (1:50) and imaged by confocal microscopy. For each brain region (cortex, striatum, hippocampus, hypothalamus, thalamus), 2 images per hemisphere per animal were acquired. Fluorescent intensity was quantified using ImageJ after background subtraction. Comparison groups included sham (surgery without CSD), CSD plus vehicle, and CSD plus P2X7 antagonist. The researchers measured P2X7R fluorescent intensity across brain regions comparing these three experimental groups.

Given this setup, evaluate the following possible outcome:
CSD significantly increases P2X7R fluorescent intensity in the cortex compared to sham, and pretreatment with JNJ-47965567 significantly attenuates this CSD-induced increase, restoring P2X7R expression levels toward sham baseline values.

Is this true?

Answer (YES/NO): YES